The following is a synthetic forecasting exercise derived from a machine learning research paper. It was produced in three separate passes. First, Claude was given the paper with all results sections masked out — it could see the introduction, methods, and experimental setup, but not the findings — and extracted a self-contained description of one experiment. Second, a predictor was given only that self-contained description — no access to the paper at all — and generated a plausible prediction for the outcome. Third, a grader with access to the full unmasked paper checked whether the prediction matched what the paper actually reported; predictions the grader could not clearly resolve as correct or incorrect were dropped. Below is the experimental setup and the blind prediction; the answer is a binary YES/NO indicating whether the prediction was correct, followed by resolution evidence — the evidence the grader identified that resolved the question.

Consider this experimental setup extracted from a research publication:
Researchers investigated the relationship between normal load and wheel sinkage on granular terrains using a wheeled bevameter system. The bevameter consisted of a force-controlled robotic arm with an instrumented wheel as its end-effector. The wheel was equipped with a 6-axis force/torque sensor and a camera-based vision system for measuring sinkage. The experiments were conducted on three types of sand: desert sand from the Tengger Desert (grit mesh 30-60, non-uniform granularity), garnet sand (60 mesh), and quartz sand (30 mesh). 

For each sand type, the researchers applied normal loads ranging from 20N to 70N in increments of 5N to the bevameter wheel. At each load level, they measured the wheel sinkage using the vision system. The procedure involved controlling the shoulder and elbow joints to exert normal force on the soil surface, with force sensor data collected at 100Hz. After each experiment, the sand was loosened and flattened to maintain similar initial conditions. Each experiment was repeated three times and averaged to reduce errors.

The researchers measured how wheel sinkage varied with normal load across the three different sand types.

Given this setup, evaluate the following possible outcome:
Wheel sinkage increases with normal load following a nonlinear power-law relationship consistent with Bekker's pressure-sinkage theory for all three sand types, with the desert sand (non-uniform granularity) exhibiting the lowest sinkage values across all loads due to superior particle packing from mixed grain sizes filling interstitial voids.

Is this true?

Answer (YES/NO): NO